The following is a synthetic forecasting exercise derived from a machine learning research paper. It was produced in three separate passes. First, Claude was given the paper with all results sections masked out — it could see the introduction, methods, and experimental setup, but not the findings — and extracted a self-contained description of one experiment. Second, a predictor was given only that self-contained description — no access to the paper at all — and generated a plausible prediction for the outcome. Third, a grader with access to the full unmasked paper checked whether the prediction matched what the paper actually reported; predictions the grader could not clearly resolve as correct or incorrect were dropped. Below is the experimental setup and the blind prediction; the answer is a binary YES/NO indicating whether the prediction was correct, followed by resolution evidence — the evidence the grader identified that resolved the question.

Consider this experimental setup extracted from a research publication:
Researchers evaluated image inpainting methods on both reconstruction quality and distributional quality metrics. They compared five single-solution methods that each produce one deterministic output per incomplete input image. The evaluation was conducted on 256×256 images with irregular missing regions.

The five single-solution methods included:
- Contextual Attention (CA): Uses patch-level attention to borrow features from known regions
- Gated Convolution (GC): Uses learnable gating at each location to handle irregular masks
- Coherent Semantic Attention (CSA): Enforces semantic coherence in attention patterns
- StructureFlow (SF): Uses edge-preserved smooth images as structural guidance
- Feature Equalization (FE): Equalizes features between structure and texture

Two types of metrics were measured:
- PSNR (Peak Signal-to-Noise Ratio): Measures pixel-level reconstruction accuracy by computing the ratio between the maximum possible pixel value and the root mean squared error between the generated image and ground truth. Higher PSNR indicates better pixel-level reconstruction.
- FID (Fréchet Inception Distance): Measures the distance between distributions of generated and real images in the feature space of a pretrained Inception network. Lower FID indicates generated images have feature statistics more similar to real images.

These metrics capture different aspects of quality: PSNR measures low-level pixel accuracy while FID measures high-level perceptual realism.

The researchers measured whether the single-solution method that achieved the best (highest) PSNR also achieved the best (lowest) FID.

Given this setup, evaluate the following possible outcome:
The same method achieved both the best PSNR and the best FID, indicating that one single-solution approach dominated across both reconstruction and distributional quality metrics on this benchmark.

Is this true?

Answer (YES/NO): NO